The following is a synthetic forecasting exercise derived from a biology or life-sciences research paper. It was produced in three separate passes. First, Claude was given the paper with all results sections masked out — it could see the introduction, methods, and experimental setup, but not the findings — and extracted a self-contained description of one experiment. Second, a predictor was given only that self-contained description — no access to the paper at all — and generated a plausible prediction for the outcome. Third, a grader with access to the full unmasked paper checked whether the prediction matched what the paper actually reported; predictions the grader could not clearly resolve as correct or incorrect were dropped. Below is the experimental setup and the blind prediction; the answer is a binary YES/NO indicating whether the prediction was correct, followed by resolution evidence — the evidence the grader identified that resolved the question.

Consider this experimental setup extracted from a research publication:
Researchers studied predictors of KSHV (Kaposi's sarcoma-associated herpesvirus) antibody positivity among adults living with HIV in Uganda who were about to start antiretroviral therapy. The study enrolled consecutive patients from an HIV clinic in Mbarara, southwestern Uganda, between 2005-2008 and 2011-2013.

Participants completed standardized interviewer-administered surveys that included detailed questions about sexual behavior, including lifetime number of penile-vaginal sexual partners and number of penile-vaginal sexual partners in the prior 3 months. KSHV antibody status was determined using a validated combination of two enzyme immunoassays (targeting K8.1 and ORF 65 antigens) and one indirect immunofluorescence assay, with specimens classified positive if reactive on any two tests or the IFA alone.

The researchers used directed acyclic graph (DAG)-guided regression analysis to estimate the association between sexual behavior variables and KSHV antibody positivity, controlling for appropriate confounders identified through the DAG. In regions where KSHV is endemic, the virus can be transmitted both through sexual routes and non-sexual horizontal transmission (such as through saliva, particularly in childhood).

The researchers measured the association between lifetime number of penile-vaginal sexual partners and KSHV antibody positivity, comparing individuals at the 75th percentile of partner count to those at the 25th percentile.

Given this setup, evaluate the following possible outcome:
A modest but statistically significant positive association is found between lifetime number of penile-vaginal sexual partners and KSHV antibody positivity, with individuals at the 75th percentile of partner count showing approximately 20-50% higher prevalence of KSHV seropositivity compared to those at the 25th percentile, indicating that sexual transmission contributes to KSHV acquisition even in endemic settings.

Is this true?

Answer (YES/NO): NO